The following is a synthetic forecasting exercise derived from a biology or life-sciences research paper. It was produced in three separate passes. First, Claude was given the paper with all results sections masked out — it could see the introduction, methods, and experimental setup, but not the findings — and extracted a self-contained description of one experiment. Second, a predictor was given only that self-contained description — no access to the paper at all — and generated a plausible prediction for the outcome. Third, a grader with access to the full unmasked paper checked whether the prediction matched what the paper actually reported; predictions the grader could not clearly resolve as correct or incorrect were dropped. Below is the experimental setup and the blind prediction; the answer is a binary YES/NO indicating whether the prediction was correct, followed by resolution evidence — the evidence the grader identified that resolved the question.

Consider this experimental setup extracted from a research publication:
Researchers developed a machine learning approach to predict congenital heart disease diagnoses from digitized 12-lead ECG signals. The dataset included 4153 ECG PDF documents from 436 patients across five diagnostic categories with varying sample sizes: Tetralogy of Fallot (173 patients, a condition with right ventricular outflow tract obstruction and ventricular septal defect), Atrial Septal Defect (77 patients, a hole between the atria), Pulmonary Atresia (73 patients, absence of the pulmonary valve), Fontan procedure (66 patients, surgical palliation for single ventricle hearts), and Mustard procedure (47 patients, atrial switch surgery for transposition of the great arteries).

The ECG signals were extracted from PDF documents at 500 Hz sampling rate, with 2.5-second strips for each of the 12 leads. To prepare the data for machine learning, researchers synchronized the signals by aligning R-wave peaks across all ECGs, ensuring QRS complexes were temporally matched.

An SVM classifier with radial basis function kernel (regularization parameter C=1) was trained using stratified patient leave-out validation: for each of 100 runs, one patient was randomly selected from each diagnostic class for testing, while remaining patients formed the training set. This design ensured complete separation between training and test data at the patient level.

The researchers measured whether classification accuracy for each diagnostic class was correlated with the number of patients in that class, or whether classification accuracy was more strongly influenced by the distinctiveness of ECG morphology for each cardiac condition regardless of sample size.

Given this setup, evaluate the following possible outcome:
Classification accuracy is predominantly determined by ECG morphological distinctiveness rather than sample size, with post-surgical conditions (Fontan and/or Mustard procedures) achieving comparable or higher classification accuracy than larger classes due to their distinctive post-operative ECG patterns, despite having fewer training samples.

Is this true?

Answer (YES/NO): NO